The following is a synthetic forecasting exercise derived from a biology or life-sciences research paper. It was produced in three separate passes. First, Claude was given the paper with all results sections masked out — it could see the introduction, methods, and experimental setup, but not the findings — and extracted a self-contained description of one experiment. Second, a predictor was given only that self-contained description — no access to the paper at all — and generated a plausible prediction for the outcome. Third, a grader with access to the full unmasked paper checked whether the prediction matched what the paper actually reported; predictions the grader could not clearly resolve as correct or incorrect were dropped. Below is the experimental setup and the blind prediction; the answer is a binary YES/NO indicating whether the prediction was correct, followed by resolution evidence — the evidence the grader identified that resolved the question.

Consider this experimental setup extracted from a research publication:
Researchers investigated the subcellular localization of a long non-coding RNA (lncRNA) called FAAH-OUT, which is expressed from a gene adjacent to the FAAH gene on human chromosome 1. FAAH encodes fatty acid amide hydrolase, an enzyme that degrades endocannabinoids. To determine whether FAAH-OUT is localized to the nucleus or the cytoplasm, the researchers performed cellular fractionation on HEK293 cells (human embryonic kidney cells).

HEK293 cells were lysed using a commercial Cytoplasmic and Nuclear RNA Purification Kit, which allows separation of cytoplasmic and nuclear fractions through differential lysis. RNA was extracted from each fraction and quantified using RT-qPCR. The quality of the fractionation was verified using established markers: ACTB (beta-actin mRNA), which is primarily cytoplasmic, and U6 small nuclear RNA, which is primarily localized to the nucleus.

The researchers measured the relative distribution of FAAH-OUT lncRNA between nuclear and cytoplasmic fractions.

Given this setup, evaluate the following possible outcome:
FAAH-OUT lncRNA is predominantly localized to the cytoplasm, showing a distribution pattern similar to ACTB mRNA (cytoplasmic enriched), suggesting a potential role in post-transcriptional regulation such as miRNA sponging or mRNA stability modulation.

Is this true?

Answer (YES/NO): NO